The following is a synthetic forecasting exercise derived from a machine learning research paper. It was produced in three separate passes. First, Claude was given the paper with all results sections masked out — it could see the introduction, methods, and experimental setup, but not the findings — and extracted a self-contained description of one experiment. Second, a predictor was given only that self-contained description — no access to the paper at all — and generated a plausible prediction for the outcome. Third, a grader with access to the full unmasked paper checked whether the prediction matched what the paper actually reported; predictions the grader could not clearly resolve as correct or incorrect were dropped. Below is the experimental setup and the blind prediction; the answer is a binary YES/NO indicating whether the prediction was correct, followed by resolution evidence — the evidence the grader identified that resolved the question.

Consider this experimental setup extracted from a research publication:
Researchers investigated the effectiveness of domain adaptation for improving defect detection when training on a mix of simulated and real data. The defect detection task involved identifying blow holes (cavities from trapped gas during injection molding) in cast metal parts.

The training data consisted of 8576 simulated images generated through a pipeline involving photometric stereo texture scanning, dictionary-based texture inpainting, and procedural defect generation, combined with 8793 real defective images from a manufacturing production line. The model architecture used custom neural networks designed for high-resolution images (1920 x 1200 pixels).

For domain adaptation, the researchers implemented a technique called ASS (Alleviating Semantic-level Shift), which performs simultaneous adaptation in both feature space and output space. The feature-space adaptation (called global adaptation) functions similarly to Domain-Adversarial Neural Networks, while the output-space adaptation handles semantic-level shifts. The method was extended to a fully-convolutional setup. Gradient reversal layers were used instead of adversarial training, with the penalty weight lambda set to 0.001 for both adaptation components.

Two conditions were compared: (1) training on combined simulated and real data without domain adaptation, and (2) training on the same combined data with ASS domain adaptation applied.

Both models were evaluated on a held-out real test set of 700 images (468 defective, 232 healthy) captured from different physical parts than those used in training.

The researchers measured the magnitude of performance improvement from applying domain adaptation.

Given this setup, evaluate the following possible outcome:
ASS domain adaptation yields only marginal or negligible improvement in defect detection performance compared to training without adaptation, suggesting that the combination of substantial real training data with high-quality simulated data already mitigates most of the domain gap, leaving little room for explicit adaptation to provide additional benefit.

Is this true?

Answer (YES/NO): YES